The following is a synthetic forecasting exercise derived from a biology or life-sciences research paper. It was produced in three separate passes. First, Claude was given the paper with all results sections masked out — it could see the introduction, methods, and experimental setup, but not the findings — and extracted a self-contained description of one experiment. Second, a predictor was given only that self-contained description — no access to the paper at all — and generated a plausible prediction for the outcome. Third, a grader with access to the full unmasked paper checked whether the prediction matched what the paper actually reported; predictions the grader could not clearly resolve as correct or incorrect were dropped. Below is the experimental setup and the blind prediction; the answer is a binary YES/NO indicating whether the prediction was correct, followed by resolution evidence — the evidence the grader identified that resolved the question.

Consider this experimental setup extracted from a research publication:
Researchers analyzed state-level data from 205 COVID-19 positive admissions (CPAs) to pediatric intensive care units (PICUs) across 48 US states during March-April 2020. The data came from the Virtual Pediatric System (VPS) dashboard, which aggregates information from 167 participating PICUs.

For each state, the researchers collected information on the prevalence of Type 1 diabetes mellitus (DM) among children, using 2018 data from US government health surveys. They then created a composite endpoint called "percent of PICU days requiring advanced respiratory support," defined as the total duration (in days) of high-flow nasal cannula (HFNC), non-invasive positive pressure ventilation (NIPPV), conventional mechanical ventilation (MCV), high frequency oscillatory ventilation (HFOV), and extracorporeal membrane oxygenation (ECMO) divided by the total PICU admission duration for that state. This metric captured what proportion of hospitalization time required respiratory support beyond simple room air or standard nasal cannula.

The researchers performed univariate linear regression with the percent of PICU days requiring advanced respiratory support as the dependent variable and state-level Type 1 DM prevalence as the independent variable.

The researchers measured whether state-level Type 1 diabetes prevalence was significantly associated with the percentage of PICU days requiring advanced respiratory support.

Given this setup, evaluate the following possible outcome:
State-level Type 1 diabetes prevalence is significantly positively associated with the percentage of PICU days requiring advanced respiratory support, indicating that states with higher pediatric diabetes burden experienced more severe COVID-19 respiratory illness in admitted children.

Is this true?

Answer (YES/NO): YES